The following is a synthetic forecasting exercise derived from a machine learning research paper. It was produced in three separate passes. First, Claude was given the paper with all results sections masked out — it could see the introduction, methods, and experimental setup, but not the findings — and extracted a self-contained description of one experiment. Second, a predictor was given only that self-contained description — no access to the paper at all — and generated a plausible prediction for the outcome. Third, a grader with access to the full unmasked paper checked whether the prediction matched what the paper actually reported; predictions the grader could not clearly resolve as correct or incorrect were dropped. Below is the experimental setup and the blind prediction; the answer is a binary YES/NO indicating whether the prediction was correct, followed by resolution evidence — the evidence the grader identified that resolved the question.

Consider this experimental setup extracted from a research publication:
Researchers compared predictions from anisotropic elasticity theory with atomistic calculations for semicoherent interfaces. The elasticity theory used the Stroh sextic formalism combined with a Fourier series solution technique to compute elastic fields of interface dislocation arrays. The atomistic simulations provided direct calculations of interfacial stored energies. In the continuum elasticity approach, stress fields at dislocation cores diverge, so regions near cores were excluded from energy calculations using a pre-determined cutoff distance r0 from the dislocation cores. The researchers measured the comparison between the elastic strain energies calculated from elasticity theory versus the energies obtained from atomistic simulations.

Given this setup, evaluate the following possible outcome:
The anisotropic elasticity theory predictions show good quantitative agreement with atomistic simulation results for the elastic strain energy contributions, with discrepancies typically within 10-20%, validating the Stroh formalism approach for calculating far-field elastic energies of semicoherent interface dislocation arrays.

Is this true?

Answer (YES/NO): NO